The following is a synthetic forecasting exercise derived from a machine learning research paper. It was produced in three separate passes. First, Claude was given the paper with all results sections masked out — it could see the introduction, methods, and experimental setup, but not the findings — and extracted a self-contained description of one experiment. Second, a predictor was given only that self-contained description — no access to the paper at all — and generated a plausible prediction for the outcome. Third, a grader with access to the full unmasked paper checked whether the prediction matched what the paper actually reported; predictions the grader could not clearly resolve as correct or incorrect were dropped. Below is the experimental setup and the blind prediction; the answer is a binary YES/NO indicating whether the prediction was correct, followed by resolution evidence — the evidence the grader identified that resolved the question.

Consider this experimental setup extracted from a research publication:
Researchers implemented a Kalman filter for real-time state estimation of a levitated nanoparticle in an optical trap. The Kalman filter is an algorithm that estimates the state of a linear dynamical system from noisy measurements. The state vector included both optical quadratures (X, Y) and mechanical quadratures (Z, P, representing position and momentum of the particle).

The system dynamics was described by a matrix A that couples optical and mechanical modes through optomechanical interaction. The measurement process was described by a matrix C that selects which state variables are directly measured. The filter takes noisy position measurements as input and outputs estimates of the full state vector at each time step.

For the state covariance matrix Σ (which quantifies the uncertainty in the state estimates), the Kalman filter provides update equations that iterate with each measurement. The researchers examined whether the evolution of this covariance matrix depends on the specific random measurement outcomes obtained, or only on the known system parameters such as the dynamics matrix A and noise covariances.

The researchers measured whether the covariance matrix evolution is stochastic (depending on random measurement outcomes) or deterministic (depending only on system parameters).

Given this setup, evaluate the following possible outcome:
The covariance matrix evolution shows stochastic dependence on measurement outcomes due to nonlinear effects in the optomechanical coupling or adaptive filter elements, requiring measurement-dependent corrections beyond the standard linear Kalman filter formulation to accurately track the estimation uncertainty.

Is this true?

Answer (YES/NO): NO